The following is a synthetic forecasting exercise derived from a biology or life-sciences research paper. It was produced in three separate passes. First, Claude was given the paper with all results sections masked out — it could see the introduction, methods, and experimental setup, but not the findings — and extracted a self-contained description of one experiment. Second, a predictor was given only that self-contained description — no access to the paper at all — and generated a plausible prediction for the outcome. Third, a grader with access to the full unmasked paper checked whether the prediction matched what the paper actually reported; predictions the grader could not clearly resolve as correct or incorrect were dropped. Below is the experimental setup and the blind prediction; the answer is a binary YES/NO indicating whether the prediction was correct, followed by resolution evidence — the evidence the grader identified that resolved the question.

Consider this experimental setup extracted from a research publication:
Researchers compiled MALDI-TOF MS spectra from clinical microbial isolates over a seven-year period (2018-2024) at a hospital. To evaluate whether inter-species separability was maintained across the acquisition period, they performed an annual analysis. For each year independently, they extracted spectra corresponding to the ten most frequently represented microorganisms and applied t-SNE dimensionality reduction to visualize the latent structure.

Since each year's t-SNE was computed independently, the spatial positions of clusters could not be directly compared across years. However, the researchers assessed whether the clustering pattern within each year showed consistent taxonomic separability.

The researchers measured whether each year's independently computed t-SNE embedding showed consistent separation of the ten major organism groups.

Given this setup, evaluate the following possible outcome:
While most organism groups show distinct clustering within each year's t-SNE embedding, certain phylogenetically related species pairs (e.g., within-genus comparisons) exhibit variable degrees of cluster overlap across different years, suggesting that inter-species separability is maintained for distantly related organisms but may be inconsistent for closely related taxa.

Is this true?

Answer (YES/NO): NO